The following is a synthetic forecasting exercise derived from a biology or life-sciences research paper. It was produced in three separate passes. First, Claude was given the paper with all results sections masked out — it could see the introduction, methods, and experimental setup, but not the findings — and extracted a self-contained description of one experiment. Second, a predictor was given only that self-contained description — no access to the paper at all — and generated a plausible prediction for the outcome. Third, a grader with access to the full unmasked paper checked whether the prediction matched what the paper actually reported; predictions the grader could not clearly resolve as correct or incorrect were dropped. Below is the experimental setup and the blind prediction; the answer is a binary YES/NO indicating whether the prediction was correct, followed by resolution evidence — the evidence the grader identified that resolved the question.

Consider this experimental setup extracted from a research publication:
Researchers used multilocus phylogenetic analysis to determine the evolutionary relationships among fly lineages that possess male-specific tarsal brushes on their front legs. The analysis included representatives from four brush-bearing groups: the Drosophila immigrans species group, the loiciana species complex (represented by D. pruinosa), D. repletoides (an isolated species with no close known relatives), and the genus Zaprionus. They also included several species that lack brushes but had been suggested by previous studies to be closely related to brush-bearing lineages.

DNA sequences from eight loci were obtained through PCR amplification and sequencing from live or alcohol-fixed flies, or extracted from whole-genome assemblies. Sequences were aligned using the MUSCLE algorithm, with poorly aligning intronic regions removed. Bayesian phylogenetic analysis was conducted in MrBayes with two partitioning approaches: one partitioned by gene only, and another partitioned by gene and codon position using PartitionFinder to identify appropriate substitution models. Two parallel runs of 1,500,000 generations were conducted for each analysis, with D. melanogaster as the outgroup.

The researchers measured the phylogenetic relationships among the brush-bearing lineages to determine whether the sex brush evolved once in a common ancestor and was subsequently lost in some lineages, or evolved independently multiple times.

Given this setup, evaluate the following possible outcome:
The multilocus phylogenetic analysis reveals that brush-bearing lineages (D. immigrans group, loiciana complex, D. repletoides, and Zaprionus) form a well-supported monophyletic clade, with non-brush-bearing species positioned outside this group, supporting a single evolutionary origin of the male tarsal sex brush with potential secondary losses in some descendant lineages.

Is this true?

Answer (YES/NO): NO